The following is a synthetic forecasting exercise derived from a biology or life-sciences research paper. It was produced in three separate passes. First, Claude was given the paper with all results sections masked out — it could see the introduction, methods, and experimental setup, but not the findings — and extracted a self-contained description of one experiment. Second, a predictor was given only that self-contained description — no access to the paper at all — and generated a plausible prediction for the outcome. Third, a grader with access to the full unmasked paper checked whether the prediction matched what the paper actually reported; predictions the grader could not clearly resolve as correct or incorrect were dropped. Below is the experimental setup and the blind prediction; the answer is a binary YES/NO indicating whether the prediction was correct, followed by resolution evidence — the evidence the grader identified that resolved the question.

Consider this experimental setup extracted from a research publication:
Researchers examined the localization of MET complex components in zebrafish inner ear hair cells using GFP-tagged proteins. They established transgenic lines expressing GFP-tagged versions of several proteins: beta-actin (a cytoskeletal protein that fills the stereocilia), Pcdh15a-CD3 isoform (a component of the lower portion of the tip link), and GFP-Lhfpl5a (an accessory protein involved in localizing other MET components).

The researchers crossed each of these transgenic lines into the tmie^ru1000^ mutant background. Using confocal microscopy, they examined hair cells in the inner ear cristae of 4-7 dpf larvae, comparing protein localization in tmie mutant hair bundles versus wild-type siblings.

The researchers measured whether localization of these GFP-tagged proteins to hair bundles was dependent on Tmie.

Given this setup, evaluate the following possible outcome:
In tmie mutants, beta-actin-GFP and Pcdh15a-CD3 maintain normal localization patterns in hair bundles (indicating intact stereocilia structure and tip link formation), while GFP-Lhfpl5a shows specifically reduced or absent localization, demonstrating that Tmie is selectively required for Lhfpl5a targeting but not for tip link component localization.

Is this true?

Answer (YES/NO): NO